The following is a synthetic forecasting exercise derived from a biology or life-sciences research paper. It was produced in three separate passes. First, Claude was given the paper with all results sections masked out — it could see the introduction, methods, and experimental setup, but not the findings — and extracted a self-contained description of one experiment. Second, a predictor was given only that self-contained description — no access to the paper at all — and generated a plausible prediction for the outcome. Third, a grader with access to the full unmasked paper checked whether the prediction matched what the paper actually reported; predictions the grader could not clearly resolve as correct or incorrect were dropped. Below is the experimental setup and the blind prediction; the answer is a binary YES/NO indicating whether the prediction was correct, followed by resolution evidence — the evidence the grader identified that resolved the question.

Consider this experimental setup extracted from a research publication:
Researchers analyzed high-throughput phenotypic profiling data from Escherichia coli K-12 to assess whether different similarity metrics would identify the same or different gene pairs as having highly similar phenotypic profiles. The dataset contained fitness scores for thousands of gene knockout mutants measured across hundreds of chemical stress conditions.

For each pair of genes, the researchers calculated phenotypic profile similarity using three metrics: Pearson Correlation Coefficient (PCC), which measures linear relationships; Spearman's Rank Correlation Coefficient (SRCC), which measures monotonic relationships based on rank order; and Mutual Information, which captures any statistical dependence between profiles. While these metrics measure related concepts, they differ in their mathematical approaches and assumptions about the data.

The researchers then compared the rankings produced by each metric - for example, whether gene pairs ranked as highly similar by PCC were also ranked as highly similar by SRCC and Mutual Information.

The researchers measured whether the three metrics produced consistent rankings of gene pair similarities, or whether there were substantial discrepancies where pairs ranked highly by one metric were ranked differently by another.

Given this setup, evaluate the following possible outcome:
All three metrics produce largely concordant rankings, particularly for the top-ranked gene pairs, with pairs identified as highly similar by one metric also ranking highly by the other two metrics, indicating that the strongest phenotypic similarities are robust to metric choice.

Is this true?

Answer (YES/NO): NO